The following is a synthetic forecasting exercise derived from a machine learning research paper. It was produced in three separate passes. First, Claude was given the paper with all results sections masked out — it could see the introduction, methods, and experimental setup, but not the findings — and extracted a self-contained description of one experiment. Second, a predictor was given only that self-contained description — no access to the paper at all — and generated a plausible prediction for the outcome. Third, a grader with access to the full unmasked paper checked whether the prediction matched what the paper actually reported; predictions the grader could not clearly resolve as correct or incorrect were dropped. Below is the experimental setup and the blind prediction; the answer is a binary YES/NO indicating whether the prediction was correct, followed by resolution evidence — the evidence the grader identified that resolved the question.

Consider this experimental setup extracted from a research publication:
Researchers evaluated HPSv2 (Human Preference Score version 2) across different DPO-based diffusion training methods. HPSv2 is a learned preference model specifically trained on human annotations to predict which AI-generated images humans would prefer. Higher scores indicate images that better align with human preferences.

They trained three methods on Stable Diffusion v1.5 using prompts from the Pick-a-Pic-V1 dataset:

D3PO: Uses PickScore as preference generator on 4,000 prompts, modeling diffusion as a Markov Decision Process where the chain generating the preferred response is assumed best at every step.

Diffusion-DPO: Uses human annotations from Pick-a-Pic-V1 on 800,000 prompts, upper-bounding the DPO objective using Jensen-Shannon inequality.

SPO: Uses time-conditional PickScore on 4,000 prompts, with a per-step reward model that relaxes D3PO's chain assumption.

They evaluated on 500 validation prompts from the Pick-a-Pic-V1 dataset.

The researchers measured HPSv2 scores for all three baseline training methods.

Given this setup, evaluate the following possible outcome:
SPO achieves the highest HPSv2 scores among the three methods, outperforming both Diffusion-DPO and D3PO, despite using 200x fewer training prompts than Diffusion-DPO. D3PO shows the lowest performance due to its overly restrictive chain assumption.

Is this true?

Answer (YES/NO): YES